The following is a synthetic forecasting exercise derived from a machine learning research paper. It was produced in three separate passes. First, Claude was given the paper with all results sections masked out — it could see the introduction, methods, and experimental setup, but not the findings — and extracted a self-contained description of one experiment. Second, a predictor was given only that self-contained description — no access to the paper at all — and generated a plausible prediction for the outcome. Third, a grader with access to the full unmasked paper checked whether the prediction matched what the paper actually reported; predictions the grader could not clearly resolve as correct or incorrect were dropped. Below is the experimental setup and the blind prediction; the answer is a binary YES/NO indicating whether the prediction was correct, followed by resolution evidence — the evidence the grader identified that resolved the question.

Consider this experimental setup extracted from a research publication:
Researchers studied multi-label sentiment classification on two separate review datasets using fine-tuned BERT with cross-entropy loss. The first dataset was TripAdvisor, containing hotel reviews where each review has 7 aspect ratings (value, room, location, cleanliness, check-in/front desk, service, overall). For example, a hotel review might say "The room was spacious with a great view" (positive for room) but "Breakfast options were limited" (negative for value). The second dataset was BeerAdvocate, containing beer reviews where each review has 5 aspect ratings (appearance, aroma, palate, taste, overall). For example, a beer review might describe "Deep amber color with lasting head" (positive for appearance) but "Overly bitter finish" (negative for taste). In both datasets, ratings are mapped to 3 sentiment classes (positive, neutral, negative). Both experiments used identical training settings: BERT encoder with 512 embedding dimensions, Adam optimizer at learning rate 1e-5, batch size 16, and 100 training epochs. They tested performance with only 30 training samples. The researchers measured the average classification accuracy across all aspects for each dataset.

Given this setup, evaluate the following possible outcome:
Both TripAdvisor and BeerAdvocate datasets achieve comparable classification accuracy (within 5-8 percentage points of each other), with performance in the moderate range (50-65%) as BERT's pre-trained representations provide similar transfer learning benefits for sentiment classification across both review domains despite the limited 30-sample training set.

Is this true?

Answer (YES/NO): NO